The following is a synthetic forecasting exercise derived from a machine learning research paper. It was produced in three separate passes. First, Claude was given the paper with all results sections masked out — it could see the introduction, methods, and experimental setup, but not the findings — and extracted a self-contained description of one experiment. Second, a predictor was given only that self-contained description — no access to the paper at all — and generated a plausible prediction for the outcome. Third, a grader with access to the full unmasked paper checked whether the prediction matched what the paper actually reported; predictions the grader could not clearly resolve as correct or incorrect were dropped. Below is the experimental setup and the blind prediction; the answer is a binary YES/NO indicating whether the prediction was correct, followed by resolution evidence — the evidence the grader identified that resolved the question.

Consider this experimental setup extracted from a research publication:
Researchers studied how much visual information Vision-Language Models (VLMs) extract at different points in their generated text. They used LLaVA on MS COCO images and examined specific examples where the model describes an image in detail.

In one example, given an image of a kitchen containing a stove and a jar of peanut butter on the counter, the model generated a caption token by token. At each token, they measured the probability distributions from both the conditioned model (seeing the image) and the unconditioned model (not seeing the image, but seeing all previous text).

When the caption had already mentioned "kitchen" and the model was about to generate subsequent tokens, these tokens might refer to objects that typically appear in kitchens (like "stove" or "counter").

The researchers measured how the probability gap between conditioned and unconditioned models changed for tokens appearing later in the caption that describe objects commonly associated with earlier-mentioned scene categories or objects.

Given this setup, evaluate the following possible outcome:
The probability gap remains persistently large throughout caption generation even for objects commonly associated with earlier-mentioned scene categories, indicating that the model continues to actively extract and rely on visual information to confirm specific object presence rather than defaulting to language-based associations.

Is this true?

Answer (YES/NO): NO